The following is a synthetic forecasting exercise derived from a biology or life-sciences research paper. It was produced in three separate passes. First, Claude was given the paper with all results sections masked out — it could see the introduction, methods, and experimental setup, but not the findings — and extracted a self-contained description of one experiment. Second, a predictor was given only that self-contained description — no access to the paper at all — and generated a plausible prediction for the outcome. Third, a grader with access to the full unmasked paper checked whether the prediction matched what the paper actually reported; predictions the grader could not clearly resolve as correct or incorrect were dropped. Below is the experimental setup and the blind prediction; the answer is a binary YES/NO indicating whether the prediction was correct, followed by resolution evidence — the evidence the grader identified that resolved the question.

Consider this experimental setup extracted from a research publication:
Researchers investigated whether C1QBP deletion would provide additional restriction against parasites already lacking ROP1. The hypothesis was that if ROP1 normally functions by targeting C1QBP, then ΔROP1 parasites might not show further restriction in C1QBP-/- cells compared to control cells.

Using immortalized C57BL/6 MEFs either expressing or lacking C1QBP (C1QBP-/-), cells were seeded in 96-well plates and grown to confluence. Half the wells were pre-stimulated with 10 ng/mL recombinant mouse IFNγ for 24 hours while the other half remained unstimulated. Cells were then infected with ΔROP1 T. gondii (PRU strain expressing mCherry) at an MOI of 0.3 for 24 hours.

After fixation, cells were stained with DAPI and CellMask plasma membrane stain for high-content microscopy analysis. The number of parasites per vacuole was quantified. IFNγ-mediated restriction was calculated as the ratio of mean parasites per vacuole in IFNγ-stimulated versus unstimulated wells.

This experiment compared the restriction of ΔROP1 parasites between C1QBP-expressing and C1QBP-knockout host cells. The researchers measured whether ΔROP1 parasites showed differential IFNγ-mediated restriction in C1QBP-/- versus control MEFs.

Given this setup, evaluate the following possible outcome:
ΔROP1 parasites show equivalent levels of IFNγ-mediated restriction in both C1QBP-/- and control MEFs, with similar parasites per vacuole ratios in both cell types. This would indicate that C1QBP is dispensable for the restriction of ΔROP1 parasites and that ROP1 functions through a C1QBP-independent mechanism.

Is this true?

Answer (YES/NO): NO